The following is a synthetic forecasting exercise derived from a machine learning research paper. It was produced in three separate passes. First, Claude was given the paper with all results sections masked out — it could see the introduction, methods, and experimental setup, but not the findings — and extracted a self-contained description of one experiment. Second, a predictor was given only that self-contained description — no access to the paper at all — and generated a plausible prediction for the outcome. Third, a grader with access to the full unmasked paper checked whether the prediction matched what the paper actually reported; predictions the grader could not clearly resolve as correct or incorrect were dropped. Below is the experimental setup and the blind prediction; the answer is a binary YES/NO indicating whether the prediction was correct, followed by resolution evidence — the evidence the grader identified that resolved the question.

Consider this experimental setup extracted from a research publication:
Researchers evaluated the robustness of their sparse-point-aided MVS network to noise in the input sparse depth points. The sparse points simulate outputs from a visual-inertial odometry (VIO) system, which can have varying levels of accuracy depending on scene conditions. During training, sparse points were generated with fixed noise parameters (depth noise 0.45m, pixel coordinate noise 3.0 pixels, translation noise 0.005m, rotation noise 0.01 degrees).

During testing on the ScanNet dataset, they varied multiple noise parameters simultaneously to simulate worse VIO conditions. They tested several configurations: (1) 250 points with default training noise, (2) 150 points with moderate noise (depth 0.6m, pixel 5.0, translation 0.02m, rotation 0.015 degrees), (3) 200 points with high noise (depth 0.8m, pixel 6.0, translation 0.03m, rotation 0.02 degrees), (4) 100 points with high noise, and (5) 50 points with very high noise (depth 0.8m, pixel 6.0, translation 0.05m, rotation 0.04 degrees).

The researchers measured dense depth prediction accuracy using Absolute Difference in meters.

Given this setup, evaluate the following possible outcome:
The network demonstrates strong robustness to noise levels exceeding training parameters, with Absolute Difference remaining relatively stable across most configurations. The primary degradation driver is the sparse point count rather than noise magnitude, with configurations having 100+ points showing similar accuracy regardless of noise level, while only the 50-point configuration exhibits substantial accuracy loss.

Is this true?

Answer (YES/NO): NO